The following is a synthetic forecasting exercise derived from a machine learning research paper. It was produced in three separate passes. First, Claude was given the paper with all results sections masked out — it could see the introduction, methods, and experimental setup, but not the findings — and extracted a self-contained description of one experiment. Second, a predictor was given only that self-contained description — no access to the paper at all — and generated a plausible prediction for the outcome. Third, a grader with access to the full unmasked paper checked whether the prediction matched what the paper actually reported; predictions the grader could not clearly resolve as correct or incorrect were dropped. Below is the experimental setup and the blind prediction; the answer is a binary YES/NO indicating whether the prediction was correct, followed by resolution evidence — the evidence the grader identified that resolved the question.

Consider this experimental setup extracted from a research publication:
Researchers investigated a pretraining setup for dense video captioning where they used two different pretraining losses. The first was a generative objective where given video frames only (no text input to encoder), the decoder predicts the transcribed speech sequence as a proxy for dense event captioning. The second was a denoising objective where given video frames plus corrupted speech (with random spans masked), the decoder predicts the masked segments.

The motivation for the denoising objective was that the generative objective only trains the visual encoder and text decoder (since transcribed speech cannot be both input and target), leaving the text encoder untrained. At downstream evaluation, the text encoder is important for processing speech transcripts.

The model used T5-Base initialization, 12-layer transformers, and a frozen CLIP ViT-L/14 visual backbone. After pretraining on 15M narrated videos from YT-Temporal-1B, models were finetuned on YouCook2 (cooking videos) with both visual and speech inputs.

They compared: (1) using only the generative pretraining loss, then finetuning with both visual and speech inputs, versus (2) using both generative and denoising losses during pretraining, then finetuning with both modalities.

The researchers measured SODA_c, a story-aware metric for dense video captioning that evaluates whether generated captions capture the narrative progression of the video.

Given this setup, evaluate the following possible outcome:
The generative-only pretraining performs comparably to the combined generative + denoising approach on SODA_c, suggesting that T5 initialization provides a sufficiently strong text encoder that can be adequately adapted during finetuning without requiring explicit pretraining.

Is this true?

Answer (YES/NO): NO